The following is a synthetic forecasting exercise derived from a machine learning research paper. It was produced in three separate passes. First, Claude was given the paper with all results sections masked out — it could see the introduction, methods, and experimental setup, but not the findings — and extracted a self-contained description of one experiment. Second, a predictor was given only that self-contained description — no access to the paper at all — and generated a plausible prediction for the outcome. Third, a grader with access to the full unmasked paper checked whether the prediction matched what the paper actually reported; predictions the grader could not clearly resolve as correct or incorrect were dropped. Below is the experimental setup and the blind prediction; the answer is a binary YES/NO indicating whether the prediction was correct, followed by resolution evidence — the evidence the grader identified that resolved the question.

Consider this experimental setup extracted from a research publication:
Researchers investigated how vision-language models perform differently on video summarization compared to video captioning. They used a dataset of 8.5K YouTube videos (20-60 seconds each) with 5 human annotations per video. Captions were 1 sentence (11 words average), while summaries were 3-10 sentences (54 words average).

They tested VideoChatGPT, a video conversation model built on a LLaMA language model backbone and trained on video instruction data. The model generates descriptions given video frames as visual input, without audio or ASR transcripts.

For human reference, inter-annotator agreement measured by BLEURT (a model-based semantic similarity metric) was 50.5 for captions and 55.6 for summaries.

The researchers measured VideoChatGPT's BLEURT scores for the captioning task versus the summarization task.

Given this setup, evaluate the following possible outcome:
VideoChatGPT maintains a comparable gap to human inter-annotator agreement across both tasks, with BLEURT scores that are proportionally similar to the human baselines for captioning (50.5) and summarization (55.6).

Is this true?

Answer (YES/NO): YES